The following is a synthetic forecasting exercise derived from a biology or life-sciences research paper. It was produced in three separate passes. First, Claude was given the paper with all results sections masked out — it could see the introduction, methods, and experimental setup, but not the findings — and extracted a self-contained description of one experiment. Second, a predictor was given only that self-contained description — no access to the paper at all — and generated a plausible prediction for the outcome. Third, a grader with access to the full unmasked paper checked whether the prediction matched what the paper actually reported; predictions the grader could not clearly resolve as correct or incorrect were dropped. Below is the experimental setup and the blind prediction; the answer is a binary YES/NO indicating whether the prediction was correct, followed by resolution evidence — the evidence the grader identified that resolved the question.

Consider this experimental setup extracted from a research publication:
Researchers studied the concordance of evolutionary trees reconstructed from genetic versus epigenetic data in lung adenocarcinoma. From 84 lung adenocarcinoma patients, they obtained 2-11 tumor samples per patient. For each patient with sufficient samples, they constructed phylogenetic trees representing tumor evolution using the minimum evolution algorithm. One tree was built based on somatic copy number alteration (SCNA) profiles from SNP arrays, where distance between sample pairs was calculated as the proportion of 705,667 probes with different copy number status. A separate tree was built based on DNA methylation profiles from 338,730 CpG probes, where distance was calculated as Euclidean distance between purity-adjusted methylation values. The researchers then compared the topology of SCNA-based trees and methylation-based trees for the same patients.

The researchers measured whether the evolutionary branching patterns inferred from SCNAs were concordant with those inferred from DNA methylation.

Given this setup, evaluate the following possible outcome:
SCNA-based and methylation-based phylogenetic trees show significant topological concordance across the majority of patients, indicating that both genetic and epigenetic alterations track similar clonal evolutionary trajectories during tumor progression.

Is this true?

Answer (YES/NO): YES